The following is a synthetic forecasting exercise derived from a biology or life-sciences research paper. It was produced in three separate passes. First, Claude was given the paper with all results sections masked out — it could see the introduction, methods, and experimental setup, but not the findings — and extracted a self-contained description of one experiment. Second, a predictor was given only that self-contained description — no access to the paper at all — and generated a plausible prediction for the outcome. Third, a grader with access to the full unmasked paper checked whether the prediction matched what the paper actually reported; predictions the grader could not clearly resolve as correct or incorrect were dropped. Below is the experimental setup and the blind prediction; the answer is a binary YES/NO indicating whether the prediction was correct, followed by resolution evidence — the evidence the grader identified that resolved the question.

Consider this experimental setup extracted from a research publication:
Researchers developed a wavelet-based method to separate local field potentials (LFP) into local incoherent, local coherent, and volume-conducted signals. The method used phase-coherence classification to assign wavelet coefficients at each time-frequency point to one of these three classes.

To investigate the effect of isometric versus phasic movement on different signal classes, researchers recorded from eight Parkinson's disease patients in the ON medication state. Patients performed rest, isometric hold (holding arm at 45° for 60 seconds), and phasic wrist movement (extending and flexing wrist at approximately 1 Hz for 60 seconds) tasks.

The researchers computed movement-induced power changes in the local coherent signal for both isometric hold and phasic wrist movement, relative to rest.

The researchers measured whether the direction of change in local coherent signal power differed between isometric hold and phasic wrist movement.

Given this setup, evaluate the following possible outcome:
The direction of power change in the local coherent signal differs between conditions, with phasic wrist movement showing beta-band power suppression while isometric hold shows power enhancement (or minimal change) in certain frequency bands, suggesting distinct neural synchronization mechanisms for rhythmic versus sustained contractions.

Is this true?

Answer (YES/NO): YES